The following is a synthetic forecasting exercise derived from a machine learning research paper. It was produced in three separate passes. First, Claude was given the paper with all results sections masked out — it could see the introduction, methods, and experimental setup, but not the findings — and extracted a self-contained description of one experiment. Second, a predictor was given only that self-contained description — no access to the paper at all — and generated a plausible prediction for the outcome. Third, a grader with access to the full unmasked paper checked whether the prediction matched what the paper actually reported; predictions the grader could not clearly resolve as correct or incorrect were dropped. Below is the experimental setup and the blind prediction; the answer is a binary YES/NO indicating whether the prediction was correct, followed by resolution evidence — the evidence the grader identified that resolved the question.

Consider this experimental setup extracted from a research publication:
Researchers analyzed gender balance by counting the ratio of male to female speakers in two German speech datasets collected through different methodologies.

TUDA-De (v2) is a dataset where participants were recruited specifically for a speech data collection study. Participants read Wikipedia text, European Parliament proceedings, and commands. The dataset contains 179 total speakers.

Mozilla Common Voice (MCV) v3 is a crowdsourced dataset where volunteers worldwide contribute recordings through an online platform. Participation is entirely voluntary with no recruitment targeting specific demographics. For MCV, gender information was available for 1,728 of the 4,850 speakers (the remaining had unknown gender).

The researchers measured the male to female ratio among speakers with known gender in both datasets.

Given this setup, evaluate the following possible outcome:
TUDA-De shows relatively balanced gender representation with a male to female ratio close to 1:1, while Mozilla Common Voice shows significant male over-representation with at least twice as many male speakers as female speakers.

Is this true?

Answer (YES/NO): NO